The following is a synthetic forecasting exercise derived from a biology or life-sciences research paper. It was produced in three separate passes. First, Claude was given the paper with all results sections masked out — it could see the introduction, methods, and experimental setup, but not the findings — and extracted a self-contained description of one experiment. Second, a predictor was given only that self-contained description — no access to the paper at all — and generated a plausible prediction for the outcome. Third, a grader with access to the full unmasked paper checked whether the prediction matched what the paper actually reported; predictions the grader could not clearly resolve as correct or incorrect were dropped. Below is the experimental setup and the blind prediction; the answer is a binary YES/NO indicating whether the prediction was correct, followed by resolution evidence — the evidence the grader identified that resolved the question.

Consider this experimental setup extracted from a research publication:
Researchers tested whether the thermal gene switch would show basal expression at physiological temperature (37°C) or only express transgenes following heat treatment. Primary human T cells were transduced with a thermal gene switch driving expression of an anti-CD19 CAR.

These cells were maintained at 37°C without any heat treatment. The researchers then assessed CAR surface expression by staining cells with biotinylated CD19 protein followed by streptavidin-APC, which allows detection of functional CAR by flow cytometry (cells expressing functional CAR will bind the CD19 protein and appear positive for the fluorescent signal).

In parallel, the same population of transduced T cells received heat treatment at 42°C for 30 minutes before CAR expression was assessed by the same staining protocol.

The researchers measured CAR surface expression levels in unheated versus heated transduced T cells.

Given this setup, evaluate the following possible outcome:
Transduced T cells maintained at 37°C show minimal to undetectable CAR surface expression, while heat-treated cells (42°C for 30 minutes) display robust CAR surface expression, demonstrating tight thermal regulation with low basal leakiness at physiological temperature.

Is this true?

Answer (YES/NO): YES